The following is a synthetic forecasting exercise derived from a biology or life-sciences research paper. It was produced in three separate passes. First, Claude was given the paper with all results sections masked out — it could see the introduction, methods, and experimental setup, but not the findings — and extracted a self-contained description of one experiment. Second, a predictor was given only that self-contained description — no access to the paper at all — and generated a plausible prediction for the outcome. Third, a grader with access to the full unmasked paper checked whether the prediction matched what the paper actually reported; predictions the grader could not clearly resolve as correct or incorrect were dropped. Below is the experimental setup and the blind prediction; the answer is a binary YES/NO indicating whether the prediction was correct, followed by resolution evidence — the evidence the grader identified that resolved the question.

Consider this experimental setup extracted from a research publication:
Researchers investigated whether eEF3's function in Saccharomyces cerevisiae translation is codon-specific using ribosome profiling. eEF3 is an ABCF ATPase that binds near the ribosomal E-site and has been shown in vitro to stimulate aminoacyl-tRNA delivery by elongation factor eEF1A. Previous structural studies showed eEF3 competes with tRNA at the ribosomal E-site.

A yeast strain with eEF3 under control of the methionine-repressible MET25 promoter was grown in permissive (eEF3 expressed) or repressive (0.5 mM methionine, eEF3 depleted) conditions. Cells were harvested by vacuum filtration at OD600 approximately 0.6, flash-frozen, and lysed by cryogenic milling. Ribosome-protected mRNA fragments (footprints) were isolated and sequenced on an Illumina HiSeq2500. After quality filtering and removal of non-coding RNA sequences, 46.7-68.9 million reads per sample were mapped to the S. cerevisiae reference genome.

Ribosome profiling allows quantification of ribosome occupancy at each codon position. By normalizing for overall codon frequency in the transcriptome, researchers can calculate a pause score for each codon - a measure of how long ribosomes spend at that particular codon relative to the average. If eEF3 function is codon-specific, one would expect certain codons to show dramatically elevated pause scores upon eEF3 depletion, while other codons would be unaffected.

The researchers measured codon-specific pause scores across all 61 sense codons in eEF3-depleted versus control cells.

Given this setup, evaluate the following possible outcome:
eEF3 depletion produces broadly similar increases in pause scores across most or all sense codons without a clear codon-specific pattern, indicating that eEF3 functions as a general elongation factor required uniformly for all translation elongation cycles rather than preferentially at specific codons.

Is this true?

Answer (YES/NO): YES